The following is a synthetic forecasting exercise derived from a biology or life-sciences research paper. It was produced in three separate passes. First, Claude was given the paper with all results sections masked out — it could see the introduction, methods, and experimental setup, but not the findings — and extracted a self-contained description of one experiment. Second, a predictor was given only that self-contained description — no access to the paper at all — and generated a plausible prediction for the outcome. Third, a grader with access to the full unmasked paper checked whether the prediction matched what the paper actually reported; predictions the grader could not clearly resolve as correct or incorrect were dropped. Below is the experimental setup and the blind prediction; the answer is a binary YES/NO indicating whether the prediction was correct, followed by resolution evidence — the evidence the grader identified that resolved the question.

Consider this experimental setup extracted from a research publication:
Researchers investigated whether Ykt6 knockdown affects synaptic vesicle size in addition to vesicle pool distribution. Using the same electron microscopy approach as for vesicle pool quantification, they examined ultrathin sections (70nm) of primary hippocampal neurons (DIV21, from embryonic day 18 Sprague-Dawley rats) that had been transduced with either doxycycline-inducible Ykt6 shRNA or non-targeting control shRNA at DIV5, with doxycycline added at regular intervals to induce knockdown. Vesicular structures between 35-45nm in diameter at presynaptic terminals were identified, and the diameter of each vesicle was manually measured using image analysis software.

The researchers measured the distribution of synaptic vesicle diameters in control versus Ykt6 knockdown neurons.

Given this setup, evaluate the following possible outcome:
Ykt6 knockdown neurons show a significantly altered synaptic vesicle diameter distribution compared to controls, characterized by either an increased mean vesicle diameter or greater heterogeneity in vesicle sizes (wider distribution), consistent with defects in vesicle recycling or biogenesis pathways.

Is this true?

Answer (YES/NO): YES